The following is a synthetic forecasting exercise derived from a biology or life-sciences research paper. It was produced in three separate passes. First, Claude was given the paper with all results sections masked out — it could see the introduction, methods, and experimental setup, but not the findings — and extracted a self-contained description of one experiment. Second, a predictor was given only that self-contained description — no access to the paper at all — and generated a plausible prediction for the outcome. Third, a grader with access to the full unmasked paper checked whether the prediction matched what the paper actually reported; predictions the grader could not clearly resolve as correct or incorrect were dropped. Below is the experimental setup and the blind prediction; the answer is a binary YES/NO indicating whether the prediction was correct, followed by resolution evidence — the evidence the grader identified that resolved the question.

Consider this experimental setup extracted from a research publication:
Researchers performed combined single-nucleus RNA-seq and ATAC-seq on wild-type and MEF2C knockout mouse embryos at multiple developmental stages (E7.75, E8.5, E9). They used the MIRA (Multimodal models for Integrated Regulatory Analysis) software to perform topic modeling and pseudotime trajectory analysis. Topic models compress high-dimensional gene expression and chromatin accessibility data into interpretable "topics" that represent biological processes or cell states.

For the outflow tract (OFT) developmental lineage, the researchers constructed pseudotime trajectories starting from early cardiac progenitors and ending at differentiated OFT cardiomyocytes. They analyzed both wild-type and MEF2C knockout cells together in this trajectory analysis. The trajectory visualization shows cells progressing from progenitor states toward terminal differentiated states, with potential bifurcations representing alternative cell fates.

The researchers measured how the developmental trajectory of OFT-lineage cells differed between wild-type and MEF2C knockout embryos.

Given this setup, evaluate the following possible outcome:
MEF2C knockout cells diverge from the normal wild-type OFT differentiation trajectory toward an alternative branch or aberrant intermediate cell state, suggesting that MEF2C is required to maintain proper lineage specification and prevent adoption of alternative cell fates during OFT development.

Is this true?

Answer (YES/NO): YES